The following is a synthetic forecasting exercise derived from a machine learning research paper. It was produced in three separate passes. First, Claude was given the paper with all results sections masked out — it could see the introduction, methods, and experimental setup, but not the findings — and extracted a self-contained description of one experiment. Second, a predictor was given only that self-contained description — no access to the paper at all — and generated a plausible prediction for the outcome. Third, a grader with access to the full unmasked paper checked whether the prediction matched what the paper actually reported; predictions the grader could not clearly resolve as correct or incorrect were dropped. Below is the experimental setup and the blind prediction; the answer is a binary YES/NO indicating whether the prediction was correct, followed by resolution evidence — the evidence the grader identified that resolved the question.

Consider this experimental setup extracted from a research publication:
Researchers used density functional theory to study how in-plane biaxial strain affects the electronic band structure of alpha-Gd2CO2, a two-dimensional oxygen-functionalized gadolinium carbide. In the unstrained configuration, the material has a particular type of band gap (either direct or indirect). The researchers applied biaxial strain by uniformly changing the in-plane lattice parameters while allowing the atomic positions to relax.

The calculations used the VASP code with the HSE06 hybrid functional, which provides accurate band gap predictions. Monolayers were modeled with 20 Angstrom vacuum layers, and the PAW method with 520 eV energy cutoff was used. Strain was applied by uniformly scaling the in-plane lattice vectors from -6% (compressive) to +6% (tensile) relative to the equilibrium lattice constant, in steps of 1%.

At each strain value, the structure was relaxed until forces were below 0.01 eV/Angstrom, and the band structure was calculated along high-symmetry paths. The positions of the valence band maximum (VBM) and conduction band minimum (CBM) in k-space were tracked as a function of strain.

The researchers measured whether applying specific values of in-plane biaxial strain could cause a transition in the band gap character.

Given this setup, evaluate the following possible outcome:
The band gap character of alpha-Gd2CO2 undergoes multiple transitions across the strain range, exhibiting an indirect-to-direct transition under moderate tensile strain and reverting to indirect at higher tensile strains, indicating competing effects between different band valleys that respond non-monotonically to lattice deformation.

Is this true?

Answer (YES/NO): NO